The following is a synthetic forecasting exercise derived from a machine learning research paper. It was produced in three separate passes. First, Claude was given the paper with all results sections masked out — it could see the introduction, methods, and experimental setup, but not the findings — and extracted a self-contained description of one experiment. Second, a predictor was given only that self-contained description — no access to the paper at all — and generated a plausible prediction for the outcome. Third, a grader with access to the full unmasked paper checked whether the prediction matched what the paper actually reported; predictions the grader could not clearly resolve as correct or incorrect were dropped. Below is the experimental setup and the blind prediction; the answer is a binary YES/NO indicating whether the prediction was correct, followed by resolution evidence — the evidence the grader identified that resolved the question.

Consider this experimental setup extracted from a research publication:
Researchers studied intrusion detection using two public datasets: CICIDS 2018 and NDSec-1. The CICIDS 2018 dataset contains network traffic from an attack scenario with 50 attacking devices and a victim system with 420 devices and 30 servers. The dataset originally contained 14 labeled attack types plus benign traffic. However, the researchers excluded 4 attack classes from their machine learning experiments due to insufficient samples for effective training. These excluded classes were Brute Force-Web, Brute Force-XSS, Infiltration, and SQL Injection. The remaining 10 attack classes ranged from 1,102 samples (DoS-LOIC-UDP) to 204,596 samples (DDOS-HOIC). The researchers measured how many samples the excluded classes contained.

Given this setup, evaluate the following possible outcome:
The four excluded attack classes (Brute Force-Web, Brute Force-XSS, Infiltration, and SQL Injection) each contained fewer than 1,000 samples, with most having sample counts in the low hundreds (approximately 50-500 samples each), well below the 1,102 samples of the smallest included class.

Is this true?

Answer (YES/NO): NO